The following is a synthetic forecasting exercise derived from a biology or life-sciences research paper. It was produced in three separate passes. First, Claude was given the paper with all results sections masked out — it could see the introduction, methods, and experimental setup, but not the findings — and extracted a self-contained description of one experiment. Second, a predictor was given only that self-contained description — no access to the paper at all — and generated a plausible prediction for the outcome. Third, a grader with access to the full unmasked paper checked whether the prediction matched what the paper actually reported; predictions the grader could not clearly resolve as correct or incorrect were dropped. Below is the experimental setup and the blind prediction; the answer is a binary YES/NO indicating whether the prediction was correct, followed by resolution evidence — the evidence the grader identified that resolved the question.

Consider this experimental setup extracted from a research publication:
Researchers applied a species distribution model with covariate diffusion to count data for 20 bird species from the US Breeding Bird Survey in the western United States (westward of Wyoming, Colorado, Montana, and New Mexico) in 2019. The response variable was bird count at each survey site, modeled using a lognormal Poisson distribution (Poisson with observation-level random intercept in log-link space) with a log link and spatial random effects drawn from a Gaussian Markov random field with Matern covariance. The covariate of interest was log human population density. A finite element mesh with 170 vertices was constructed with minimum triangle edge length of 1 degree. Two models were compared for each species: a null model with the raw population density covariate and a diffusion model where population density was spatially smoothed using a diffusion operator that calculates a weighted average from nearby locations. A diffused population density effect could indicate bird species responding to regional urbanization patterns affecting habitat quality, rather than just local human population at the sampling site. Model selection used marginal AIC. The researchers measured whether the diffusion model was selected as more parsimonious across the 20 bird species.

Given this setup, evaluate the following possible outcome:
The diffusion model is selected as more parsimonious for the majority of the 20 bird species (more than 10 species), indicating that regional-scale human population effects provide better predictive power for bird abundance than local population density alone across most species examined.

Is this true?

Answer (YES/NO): NO